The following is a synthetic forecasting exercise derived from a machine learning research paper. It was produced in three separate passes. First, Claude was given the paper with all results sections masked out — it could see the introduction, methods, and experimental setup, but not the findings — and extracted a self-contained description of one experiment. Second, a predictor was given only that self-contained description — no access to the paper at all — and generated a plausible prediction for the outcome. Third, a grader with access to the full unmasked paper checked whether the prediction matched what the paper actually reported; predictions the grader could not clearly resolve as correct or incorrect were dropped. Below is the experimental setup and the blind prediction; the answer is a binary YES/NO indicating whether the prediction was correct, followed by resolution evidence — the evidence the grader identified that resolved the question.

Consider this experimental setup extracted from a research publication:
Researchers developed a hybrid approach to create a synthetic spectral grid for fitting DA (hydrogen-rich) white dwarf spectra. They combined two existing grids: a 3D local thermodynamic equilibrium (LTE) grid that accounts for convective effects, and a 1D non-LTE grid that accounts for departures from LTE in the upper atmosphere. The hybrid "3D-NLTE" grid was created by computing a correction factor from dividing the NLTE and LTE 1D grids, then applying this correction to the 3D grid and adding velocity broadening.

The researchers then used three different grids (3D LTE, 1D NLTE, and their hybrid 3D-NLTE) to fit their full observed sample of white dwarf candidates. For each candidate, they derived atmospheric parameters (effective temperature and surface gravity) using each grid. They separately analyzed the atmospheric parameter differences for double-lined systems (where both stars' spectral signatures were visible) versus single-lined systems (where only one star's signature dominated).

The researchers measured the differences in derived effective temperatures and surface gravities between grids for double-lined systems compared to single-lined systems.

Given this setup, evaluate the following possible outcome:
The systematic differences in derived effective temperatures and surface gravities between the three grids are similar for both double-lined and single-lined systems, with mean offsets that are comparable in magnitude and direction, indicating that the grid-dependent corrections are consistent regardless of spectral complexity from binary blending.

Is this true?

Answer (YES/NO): NO